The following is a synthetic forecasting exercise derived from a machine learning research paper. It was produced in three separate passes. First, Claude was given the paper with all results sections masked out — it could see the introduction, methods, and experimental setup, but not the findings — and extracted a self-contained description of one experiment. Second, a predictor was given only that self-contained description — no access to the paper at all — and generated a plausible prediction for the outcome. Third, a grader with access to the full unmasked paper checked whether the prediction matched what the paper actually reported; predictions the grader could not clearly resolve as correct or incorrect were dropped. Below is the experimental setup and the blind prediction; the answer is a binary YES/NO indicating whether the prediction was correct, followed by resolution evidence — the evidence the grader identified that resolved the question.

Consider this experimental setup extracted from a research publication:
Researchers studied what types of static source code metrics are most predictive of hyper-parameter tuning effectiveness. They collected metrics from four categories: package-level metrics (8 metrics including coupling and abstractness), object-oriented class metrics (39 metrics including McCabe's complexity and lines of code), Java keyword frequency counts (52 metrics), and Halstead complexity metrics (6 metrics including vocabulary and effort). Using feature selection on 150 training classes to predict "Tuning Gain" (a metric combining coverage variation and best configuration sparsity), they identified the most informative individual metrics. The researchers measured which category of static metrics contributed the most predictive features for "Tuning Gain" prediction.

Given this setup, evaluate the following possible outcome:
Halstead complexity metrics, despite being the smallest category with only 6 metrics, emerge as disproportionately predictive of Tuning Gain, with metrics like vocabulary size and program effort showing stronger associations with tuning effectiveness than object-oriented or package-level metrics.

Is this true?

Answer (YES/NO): NO